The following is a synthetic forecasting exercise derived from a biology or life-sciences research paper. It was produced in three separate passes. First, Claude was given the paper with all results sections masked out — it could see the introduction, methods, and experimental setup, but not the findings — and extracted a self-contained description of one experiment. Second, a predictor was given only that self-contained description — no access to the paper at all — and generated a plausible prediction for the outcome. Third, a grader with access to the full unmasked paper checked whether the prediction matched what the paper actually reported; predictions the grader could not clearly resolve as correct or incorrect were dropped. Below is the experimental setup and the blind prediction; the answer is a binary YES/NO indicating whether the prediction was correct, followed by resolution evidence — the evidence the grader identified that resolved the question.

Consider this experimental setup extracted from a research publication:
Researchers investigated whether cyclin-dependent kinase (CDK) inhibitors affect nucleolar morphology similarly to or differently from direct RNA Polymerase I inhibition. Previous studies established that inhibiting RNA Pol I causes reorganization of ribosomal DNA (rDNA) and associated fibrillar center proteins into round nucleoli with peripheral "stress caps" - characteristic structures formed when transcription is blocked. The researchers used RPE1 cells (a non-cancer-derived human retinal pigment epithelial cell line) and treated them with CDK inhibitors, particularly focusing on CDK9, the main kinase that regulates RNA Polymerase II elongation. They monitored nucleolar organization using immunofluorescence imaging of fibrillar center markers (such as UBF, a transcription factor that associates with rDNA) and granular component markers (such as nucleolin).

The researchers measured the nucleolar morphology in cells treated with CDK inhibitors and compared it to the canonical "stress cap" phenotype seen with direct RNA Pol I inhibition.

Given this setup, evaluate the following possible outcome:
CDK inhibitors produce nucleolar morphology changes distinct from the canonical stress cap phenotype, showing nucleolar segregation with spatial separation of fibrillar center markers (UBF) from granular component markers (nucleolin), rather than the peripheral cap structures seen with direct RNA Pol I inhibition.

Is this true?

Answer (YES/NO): YES